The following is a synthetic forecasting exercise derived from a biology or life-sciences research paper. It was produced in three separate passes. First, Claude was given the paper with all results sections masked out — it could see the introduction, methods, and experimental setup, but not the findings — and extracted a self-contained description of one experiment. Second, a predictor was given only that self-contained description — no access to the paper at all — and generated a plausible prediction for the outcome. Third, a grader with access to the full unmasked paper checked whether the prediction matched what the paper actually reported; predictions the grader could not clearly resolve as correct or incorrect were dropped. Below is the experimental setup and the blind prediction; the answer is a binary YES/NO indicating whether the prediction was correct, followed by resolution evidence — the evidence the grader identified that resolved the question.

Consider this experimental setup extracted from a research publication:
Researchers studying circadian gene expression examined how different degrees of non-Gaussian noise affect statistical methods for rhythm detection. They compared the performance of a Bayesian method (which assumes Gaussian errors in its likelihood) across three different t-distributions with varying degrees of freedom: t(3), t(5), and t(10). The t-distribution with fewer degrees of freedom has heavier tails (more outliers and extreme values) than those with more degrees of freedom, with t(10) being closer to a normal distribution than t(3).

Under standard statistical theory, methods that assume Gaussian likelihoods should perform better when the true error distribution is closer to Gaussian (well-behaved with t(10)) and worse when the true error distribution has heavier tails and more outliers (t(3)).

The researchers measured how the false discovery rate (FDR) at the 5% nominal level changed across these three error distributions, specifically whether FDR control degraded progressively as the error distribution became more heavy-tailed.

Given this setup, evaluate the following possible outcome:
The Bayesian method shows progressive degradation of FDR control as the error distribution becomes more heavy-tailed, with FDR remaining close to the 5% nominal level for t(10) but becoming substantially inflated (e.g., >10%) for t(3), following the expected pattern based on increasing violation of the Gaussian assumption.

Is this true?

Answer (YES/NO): NO